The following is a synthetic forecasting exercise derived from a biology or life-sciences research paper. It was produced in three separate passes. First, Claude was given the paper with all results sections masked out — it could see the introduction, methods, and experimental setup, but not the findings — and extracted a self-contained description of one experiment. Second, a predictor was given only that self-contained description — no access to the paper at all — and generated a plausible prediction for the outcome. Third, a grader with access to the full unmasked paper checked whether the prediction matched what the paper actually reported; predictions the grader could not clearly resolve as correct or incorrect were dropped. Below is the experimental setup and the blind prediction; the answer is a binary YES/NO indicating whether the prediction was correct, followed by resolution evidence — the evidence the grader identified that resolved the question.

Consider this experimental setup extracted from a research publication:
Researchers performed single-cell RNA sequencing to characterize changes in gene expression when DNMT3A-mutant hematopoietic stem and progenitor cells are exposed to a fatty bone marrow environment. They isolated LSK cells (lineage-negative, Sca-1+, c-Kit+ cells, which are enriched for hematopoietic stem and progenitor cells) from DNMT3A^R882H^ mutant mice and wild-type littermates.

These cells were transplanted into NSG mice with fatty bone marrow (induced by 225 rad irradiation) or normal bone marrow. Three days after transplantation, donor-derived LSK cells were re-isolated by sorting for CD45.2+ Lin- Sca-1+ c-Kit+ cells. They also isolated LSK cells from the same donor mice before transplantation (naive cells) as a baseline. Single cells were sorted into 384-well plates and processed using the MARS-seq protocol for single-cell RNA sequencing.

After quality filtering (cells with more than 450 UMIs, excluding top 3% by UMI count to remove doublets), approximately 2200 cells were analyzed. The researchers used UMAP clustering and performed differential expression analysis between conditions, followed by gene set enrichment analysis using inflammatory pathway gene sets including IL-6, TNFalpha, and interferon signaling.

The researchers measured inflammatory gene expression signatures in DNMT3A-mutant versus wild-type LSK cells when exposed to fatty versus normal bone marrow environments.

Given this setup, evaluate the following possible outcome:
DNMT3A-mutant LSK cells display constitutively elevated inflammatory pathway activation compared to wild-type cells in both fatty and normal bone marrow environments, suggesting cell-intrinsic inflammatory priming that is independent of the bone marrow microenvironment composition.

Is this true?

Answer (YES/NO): NO